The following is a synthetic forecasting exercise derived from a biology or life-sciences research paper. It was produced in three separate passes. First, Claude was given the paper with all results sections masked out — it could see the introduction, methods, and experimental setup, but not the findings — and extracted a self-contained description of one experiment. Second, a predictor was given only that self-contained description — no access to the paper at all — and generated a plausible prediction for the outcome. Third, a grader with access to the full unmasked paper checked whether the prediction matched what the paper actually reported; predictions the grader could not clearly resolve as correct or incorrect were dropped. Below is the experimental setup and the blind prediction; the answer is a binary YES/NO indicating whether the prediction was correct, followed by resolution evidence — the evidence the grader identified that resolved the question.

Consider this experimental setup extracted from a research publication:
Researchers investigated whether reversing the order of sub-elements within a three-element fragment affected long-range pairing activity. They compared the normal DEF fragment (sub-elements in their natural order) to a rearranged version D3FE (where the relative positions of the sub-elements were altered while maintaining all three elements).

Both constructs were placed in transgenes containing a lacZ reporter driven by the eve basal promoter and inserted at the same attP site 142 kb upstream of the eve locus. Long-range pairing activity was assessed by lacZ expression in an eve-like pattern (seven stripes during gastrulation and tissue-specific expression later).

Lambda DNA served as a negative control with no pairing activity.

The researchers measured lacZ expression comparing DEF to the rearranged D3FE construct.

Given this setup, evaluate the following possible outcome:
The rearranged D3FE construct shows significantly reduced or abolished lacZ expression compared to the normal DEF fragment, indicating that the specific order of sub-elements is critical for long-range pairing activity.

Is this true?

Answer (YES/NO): YES